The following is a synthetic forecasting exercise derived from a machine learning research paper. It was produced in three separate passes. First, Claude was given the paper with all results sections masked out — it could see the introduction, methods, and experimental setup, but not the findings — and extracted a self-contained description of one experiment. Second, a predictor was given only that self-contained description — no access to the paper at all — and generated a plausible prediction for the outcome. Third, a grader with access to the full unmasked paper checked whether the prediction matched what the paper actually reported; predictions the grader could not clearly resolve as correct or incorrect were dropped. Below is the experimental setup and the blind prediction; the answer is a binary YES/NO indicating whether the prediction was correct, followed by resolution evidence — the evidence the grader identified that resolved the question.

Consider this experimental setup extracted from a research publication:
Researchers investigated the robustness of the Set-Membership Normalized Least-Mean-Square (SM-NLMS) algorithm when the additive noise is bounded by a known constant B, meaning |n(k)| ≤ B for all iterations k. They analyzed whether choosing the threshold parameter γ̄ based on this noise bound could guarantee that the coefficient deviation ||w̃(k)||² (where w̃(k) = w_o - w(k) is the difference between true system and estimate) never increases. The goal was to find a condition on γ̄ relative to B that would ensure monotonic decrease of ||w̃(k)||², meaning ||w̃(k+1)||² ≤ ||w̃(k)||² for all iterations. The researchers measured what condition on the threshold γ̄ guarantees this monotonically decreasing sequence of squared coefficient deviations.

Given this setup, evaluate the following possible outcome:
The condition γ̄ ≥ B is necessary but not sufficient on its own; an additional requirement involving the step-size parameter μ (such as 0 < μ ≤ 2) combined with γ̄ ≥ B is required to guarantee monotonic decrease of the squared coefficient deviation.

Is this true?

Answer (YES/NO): NO